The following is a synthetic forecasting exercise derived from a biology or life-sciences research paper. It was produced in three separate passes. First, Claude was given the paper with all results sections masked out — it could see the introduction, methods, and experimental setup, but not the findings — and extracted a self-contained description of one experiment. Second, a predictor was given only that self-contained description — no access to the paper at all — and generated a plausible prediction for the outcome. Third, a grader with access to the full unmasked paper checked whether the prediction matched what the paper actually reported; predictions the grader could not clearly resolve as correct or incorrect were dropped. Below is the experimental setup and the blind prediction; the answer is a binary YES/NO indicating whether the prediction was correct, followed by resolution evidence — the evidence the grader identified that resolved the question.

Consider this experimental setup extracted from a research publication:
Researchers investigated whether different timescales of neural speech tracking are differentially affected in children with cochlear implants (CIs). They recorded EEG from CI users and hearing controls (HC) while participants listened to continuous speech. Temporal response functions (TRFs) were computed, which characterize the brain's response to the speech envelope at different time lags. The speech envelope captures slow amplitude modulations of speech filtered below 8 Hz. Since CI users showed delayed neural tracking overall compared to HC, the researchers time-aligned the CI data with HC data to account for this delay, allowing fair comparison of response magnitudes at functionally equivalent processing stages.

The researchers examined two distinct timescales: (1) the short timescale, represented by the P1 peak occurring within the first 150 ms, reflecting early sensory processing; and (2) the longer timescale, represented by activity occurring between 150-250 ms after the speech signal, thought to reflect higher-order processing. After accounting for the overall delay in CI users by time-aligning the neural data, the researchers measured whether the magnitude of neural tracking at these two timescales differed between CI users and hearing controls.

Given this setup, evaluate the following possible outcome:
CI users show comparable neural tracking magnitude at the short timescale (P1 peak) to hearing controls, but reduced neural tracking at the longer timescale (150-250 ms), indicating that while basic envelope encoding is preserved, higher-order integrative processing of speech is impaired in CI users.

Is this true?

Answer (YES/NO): YES